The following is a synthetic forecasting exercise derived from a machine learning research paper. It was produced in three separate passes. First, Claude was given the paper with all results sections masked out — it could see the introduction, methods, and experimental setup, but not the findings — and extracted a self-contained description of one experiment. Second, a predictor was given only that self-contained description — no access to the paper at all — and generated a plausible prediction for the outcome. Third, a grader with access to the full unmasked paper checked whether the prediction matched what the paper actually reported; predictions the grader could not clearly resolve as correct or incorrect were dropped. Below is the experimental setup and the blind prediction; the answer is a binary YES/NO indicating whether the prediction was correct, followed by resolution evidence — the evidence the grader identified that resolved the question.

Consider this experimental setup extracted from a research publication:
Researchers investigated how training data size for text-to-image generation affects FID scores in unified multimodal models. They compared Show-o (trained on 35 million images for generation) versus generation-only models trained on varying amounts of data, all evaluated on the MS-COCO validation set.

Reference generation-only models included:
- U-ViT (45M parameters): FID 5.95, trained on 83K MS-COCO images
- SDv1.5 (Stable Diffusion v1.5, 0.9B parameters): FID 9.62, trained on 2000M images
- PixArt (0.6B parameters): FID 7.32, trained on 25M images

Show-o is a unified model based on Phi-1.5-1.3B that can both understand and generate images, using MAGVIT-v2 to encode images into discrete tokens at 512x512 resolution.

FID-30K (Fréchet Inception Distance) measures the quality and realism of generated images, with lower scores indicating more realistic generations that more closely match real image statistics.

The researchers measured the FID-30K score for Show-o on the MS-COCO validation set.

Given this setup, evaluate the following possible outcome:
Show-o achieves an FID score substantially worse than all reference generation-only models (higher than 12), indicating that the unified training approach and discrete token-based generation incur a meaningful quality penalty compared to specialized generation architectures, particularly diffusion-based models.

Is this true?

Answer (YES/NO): NO